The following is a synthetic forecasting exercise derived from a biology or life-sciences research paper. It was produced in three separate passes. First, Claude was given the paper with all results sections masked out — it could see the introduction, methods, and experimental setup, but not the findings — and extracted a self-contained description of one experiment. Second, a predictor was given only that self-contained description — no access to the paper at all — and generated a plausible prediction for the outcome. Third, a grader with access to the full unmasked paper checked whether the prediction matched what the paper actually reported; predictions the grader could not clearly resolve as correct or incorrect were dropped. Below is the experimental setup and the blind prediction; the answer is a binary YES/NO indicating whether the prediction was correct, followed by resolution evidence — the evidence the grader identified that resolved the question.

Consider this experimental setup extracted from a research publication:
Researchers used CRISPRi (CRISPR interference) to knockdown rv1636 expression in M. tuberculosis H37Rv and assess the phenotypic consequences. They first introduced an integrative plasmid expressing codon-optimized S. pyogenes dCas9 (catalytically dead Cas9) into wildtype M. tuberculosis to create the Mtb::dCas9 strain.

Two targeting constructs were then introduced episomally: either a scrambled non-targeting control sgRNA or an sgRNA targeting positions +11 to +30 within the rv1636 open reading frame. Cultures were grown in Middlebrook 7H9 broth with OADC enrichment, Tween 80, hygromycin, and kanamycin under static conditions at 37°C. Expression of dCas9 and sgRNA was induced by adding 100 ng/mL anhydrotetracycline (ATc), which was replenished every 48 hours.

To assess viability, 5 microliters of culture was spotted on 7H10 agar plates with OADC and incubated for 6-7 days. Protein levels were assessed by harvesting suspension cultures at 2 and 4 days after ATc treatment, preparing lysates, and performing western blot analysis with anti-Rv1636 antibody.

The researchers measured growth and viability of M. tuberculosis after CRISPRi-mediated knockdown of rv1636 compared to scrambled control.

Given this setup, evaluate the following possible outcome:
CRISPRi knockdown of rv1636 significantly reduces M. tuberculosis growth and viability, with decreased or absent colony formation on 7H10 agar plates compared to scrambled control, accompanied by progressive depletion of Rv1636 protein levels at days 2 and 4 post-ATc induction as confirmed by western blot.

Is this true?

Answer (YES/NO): YES